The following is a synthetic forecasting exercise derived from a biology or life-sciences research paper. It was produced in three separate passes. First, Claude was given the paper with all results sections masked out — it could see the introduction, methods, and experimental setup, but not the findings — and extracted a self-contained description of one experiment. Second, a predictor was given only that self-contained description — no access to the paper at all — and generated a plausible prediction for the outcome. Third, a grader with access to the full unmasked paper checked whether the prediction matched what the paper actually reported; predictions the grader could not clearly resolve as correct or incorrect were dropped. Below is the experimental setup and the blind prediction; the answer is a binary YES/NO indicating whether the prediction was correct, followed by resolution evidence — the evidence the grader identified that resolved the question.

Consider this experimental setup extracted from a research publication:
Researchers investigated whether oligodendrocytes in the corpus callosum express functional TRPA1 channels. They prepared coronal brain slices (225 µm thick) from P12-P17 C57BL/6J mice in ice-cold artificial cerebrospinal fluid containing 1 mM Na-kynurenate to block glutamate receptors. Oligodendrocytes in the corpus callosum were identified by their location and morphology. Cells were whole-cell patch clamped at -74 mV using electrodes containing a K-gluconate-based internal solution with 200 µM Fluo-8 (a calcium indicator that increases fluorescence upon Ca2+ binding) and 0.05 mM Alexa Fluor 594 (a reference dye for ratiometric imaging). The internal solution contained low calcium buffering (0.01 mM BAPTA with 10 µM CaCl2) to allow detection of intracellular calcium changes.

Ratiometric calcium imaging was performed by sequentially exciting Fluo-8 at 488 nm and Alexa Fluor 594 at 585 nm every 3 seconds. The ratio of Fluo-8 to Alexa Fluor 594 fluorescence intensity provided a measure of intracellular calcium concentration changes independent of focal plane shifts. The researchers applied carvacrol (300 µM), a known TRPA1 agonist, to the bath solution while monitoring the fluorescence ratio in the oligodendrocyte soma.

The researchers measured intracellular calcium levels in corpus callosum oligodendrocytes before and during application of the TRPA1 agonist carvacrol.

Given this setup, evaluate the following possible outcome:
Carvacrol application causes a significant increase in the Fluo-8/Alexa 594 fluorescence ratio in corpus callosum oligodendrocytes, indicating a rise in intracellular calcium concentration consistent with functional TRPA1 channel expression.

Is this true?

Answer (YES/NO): YES